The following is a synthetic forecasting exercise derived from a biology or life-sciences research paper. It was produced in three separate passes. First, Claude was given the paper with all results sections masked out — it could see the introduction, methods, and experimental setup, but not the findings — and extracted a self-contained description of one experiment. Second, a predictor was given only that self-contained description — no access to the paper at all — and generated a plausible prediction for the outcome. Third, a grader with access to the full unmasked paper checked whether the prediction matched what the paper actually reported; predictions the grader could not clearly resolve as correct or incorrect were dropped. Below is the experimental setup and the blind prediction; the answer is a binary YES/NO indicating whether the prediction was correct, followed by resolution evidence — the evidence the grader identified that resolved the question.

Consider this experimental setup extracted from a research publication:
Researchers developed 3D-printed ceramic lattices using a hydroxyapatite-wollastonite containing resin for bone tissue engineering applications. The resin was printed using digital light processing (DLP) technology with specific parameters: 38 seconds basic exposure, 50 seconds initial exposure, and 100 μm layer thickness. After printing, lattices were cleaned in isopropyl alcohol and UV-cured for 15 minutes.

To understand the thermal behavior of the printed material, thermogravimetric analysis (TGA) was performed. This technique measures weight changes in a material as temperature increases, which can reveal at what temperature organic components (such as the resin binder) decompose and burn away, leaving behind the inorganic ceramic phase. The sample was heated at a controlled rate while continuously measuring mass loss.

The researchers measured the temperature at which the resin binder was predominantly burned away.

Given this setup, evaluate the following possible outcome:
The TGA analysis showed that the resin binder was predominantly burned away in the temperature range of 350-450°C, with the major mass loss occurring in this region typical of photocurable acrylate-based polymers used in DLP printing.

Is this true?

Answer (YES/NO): NO